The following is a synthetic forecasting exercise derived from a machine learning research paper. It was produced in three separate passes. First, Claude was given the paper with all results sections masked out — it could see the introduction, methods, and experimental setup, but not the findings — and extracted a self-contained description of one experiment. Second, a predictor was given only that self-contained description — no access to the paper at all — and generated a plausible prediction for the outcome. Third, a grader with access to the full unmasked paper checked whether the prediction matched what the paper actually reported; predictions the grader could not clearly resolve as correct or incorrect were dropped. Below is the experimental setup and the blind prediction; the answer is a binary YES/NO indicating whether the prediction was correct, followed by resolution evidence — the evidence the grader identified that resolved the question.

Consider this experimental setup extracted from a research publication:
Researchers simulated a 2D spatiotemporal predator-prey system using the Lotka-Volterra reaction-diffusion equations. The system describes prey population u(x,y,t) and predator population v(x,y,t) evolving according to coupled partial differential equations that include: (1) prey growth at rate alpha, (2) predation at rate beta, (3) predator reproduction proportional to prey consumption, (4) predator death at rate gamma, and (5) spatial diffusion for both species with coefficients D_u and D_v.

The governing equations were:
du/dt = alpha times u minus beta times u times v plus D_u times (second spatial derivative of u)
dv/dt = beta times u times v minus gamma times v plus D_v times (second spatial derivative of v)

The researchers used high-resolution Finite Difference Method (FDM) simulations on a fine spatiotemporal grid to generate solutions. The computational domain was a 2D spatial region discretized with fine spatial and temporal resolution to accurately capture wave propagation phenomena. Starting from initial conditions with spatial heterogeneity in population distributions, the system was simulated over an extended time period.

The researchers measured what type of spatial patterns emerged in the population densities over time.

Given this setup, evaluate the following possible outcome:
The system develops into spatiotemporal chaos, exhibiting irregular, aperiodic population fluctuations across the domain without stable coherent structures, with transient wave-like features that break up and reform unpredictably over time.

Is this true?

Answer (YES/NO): NO